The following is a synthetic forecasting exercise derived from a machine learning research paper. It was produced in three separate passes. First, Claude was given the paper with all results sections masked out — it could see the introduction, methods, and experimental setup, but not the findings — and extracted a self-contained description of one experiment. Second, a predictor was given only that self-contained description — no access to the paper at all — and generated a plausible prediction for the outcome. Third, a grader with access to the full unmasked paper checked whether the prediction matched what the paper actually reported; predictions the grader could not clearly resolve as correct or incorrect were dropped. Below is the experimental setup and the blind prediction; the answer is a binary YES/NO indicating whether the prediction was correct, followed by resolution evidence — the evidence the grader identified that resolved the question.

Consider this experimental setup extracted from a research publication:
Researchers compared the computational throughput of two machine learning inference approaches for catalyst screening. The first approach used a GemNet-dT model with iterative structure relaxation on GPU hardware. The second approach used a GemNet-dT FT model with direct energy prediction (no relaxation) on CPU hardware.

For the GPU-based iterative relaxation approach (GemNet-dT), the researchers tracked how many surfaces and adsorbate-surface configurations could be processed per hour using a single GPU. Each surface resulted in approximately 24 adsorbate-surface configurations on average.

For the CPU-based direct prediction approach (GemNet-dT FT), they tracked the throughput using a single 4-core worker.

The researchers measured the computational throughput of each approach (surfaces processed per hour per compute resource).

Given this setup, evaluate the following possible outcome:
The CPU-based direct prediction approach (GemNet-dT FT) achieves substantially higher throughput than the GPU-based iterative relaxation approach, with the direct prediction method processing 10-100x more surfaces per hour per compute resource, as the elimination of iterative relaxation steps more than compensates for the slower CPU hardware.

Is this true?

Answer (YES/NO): NO